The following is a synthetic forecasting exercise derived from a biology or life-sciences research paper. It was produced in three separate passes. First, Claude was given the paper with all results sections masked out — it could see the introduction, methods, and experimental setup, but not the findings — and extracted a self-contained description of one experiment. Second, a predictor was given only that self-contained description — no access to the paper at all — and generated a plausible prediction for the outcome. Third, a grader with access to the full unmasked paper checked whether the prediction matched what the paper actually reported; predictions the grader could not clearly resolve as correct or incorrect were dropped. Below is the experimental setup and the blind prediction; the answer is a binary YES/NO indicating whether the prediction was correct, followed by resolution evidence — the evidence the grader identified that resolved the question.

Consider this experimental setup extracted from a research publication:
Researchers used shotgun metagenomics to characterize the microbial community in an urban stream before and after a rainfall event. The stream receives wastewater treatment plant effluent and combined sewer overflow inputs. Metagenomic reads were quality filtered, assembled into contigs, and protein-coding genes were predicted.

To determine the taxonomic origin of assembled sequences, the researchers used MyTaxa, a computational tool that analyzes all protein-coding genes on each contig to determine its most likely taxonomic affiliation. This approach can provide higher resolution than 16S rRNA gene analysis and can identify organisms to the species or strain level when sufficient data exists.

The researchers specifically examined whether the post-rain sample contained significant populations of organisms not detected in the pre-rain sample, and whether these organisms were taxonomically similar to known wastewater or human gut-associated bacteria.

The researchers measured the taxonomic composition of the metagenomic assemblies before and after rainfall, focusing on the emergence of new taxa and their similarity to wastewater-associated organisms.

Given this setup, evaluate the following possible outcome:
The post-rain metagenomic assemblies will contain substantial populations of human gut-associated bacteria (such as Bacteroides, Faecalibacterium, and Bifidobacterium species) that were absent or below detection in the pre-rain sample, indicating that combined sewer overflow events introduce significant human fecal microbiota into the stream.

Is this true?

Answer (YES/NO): NO